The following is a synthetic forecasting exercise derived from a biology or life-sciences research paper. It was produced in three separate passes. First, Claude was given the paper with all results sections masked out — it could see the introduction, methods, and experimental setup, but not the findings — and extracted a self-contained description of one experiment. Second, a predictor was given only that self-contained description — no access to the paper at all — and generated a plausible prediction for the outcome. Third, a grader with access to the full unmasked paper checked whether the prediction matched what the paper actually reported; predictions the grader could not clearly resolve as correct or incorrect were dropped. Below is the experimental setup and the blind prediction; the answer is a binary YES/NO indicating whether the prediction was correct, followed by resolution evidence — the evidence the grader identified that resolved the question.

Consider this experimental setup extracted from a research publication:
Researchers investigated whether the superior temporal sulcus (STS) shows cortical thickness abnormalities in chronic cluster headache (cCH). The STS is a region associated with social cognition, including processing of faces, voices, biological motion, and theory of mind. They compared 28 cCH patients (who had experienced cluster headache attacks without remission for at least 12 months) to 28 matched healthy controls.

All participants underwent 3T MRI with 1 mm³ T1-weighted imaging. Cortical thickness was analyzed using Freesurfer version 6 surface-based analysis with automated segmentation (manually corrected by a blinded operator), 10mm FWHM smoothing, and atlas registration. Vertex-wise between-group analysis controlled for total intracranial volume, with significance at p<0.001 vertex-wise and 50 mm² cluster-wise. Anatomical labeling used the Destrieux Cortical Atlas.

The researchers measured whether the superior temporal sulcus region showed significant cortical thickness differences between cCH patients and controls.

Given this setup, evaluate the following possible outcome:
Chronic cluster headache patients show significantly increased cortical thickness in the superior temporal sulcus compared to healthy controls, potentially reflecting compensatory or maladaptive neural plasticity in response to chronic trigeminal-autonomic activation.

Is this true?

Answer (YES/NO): NO